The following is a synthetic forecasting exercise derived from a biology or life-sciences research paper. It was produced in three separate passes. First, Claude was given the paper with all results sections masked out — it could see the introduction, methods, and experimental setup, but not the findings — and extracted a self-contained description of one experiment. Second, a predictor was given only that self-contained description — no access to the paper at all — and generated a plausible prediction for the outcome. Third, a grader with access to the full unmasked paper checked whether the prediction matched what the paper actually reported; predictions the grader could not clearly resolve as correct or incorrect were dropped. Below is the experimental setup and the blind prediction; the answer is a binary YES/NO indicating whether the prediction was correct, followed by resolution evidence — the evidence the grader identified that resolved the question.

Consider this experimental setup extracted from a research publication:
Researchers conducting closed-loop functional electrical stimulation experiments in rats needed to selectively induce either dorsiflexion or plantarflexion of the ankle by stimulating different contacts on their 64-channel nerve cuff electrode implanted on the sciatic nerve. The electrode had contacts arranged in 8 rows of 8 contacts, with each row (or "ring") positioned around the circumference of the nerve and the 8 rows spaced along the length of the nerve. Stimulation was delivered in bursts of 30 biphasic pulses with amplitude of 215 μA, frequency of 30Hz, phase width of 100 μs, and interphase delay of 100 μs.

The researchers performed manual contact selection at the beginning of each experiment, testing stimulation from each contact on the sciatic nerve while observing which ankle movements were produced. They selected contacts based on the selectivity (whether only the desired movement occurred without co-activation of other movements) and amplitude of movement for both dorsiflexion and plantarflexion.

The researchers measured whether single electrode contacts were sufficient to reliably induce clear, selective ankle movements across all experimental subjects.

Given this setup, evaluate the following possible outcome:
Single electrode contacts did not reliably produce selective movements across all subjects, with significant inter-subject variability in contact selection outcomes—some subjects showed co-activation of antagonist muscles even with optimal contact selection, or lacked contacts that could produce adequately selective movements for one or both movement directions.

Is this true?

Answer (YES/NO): NO